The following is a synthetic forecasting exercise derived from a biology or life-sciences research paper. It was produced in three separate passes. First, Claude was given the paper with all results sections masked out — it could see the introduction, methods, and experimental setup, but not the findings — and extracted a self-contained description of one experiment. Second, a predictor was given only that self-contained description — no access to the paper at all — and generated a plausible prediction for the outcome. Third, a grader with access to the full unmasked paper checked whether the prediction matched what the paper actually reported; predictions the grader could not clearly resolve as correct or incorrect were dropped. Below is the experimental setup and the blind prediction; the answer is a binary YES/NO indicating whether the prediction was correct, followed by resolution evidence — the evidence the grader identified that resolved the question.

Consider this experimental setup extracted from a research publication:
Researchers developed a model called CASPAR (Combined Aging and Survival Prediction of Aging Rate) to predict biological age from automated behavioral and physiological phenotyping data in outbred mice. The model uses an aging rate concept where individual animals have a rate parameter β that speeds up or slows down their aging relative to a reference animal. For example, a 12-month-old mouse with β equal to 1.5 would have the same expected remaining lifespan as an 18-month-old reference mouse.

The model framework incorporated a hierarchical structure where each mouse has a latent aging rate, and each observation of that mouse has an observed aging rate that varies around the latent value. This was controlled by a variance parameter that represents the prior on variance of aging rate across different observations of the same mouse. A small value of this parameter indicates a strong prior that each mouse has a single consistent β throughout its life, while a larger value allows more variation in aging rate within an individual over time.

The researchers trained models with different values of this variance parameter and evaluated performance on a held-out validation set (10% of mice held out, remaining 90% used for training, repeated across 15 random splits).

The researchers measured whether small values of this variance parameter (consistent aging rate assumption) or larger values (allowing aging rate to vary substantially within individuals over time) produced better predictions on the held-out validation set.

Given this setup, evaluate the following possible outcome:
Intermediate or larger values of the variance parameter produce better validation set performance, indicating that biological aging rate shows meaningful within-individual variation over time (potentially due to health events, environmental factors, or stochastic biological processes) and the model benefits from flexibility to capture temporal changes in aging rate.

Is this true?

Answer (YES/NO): NO